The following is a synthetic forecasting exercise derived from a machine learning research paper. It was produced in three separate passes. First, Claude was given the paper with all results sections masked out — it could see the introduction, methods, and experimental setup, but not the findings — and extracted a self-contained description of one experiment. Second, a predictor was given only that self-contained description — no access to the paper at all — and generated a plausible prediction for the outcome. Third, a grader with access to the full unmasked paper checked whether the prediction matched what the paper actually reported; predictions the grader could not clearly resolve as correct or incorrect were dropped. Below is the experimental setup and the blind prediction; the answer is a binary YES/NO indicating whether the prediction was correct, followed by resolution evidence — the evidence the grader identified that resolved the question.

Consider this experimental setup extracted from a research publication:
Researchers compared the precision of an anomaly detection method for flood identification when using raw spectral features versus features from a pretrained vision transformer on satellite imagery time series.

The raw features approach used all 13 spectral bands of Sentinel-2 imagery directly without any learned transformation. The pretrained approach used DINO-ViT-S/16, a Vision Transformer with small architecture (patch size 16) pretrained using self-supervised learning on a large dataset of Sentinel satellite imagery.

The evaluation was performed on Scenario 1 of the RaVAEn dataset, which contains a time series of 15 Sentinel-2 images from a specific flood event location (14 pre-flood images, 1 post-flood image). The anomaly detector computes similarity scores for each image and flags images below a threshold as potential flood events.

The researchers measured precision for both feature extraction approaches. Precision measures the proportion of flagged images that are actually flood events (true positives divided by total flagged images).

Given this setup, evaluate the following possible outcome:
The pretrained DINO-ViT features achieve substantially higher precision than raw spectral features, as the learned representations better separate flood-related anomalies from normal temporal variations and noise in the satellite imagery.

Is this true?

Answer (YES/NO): NO